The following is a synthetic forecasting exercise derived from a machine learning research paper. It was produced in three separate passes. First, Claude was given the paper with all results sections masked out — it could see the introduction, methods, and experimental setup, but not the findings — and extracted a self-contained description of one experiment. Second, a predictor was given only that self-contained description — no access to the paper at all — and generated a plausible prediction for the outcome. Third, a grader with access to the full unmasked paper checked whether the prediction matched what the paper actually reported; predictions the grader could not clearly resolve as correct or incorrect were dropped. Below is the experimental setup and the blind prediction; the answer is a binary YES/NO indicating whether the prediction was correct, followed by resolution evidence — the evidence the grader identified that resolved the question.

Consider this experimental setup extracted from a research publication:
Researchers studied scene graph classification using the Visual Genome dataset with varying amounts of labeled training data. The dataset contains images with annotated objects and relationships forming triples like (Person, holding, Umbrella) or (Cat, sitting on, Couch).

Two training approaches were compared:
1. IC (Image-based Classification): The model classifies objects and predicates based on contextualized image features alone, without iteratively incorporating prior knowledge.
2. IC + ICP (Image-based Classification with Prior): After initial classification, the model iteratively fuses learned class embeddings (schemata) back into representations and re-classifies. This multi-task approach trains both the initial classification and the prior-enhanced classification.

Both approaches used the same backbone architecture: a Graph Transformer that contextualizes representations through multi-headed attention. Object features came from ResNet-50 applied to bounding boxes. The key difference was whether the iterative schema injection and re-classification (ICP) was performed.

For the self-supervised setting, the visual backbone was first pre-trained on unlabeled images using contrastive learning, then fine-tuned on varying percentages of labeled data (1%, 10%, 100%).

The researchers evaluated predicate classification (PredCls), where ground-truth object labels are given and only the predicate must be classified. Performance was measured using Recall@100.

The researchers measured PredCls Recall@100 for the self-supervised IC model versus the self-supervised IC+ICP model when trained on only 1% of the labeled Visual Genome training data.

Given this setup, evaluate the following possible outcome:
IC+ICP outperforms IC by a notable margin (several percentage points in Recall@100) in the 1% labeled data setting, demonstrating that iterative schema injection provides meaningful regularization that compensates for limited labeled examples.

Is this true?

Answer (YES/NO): YES